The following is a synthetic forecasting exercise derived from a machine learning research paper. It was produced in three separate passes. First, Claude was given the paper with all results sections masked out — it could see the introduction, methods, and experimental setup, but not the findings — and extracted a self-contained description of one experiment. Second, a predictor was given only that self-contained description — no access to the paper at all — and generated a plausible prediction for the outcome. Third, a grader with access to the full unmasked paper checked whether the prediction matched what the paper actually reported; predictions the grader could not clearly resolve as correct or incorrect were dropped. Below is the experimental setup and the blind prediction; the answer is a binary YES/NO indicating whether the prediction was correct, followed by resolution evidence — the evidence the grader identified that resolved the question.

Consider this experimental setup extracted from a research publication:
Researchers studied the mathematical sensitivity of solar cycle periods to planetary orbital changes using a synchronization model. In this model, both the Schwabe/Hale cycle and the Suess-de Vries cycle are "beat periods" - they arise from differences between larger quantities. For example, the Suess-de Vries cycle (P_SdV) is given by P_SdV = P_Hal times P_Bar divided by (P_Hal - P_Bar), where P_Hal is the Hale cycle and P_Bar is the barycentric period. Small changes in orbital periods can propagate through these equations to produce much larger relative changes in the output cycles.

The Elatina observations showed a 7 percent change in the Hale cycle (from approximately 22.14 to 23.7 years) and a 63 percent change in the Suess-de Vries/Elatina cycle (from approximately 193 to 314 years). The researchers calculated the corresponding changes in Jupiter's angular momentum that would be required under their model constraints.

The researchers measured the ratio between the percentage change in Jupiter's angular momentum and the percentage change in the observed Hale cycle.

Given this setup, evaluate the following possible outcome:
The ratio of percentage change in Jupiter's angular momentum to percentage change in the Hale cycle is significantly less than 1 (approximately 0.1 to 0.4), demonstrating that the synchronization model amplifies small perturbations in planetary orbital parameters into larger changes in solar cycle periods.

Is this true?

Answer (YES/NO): YES